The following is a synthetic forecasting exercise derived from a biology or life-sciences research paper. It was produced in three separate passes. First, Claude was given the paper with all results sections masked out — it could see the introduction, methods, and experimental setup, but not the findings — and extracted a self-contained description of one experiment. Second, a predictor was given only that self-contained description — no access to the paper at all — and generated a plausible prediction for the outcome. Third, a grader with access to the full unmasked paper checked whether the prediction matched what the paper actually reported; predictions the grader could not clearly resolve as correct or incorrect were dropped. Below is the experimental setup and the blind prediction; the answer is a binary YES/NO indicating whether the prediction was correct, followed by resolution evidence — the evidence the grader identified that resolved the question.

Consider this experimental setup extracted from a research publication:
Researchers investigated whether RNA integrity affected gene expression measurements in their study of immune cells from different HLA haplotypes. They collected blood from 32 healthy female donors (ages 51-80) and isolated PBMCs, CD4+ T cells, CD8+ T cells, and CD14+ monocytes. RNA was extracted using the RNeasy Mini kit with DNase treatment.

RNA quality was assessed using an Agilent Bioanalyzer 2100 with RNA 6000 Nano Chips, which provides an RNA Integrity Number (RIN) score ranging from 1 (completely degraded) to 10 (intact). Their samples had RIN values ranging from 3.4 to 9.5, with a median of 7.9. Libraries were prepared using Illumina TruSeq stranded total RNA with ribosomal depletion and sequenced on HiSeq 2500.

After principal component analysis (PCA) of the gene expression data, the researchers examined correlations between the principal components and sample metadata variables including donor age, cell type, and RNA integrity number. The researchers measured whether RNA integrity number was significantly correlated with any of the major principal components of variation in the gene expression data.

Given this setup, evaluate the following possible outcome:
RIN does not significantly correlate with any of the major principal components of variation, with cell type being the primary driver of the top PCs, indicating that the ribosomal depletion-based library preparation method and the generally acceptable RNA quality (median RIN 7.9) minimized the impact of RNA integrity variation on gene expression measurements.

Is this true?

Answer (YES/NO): NO